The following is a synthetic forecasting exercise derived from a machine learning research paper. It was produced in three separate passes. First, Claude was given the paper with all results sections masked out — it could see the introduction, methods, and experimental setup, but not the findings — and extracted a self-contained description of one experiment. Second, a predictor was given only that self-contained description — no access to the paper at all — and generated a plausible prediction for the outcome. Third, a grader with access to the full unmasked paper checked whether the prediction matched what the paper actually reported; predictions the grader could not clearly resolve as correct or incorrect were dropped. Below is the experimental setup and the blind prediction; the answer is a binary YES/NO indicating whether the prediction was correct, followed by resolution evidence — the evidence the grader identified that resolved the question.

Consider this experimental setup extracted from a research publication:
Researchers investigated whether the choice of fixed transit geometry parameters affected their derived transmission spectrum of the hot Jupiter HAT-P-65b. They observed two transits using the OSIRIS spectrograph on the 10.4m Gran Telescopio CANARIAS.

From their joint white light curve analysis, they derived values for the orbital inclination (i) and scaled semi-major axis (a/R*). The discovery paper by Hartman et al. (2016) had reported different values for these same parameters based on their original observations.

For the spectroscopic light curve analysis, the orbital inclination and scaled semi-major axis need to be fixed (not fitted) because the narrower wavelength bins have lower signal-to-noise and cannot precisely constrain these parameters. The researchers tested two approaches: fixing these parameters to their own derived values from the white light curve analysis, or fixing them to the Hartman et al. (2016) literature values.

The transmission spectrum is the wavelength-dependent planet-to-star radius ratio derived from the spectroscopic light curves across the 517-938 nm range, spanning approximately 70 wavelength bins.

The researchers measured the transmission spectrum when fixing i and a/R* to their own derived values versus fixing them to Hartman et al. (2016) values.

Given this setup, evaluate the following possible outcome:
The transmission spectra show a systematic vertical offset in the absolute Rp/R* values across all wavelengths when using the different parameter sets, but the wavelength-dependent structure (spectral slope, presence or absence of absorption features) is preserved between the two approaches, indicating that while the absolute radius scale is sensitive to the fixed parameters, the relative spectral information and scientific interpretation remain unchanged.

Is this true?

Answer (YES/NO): NO